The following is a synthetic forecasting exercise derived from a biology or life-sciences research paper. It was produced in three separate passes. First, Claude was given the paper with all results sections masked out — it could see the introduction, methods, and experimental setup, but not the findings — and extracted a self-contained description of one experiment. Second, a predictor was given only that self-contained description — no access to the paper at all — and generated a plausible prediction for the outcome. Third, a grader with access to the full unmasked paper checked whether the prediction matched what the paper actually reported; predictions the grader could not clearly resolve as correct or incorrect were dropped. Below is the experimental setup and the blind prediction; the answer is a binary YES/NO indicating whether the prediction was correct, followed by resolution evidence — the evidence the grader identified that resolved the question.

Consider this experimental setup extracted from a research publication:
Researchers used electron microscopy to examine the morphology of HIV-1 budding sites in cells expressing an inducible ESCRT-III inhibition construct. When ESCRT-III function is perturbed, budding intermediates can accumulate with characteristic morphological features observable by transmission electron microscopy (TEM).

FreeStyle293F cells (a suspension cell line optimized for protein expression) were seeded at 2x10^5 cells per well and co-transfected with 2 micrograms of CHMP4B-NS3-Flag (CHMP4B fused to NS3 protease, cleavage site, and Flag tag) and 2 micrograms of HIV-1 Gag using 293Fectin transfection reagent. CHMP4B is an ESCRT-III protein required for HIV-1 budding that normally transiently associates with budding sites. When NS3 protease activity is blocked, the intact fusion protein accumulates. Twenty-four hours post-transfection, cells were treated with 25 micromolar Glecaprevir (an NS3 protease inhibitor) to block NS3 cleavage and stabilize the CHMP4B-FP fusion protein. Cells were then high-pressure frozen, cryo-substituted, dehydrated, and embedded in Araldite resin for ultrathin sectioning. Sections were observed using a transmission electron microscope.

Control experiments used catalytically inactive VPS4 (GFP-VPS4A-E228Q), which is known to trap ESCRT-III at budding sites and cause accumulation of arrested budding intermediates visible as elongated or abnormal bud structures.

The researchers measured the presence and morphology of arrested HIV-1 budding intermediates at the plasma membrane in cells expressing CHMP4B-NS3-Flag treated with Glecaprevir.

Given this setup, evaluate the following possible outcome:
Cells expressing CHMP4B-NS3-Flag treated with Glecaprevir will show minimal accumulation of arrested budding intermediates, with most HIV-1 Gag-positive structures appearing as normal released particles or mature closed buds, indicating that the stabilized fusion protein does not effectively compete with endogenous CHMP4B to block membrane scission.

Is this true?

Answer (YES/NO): NO